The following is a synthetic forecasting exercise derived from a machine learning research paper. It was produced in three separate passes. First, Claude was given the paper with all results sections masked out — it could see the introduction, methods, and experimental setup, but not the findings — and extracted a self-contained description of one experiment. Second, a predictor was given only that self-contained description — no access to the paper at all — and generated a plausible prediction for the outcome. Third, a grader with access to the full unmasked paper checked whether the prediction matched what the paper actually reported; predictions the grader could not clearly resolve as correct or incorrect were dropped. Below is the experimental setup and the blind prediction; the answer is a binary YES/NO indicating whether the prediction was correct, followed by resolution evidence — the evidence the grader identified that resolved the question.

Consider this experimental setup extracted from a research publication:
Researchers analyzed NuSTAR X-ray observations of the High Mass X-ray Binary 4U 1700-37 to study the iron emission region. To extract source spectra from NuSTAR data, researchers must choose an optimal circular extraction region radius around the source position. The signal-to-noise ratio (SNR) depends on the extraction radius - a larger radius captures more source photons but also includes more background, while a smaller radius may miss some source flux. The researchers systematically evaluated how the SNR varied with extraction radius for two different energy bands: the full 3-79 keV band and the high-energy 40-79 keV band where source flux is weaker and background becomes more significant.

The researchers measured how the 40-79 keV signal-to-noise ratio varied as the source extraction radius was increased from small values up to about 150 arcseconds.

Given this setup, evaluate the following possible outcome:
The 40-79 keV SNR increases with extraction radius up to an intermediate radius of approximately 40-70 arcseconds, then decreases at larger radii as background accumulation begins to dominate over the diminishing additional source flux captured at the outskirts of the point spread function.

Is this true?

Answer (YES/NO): NO